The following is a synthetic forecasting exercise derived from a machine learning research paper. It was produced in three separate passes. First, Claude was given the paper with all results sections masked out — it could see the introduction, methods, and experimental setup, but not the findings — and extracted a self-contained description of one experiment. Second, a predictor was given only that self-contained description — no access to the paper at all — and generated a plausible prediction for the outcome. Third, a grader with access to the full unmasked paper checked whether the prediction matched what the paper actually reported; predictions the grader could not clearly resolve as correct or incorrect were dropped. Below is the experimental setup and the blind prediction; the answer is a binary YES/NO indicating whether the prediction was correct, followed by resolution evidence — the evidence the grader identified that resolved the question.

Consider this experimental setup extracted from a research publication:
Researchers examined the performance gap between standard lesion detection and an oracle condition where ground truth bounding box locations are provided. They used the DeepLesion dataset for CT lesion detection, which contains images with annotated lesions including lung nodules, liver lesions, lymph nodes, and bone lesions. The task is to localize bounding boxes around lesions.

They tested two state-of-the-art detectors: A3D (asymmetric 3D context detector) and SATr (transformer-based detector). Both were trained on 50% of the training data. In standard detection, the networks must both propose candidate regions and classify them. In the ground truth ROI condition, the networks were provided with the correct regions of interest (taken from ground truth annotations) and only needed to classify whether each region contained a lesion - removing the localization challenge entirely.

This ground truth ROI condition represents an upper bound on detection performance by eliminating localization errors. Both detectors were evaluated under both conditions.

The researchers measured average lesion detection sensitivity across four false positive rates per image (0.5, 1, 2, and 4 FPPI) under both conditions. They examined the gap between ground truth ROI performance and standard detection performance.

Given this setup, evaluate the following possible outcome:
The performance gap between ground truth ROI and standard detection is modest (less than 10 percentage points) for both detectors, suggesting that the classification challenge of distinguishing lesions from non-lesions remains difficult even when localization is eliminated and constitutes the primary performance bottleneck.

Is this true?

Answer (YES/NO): NO